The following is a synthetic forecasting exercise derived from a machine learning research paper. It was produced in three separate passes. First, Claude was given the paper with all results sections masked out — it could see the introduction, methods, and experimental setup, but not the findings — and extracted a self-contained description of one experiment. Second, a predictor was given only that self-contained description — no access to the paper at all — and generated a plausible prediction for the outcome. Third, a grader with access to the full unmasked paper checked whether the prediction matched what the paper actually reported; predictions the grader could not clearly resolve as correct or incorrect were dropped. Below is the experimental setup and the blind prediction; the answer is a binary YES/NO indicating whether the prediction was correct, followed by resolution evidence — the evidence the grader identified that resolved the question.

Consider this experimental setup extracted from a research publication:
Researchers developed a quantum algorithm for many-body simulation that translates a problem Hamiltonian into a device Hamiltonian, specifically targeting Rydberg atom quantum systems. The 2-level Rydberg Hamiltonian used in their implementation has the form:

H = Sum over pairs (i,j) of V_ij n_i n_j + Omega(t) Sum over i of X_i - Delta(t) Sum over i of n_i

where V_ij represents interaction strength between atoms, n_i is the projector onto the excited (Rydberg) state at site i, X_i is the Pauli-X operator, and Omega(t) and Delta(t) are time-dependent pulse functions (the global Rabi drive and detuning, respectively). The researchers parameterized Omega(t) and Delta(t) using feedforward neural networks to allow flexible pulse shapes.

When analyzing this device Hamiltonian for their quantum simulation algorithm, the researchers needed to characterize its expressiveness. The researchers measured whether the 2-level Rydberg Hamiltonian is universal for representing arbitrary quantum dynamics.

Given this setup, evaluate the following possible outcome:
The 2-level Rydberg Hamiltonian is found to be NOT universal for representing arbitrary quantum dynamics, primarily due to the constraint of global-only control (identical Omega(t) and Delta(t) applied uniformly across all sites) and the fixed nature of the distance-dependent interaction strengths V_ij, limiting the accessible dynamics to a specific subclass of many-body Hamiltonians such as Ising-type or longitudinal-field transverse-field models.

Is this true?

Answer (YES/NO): YES